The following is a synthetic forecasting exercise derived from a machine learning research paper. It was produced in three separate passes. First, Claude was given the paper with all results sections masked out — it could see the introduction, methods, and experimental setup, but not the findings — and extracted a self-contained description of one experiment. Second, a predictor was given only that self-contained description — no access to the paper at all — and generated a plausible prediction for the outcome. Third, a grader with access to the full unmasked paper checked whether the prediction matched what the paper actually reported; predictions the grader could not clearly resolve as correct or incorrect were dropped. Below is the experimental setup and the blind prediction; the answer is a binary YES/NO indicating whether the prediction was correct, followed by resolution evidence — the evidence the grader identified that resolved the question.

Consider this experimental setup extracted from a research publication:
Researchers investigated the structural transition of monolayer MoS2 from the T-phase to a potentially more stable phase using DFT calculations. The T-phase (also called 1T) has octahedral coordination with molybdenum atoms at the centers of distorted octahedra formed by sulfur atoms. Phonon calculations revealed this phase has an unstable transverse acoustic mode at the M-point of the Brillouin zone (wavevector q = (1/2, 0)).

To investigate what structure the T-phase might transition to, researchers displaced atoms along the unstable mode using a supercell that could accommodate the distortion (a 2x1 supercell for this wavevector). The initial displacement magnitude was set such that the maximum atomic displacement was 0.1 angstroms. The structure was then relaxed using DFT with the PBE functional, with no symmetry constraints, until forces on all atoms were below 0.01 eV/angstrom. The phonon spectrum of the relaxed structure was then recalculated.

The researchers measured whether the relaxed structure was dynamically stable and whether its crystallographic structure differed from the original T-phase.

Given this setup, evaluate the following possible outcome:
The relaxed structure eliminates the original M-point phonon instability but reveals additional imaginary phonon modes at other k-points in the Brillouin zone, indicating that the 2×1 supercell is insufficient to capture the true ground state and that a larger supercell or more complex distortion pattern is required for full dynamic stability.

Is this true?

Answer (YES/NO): NO